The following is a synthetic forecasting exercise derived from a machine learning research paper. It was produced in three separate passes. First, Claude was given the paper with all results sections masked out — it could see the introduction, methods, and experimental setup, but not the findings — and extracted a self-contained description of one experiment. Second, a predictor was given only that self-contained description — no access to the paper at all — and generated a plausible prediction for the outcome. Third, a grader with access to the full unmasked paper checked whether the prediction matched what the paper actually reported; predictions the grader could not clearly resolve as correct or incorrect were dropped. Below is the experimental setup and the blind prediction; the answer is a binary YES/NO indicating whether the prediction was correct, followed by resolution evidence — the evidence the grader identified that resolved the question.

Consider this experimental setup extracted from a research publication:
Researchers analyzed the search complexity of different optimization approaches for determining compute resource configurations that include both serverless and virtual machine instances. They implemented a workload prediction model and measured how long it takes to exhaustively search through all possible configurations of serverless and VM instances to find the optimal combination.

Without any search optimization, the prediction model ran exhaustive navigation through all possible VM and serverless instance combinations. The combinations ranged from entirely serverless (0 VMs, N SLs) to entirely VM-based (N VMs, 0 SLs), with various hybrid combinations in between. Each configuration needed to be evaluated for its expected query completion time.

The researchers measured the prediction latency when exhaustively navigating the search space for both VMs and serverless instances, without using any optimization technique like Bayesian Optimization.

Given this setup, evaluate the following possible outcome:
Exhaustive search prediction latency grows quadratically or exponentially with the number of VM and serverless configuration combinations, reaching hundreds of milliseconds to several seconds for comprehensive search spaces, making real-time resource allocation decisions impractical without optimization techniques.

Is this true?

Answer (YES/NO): NO